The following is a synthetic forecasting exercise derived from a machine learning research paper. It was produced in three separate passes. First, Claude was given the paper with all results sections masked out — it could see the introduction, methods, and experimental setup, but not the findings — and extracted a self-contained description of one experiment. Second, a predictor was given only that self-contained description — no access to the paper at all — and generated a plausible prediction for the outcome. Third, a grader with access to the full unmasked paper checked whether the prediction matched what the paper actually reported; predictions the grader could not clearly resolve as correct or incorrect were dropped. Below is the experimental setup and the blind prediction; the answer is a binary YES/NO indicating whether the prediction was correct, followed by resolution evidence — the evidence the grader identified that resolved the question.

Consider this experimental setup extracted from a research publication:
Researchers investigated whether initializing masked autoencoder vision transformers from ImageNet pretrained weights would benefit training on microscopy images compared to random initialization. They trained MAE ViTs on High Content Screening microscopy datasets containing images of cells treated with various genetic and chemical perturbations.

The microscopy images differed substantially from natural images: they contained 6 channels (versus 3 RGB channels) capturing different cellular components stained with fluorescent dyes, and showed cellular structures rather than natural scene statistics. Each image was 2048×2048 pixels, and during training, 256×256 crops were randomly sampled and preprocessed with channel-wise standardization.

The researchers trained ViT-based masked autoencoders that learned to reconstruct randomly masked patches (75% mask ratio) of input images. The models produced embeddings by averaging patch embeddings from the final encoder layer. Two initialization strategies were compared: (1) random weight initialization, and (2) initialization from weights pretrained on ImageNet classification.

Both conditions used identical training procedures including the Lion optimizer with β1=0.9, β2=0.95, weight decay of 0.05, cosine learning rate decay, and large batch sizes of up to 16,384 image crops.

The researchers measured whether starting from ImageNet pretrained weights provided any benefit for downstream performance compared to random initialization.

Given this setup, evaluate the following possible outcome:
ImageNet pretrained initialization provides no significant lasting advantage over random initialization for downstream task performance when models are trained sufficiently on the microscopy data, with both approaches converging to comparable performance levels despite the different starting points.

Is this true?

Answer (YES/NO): YES